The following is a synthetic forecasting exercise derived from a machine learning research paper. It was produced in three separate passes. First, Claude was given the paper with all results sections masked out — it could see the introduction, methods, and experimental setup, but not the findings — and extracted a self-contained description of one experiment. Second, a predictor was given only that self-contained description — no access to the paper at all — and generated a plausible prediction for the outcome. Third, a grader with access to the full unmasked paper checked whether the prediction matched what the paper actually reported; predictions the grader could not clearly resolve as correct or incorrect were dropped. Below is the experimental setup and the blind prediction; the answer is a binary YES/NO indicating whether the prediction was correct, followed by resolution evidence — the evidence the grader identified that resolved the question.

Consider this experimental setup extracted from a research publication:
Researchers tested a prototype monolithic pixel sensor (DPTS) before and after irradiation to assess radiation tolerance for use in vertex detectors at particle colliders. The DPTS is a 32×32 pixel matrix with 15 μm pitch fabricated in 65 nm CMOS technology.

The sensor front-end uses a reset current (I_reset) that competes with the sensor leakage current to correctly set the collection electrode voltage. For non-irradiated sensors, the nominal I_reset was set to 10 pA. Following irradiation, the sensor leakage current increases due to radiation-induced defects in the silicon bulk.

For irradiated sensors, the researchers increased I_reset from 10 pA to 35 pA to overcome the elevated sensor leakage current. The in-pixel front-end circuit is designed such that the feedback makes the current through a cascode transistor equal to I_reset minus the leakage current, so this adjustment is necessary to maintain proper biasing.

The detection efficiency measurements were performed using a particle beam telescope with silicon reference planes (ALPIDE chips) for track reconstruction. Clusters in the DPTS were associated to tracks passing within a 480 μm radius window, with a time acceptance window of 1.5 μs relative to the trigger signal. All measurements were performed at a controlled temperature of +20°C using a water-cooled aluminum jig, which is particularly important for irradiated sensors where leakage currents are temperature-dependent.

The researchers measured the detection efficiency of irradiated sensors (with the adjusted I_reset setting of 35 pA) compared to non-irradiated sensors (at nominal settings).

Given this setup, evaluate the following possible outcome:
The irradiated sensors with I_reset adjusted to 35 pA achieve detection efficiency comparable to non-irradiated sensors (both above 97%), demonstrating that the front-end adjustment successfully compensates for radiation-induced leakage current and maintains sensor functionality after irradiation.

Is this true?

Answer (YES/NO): YES